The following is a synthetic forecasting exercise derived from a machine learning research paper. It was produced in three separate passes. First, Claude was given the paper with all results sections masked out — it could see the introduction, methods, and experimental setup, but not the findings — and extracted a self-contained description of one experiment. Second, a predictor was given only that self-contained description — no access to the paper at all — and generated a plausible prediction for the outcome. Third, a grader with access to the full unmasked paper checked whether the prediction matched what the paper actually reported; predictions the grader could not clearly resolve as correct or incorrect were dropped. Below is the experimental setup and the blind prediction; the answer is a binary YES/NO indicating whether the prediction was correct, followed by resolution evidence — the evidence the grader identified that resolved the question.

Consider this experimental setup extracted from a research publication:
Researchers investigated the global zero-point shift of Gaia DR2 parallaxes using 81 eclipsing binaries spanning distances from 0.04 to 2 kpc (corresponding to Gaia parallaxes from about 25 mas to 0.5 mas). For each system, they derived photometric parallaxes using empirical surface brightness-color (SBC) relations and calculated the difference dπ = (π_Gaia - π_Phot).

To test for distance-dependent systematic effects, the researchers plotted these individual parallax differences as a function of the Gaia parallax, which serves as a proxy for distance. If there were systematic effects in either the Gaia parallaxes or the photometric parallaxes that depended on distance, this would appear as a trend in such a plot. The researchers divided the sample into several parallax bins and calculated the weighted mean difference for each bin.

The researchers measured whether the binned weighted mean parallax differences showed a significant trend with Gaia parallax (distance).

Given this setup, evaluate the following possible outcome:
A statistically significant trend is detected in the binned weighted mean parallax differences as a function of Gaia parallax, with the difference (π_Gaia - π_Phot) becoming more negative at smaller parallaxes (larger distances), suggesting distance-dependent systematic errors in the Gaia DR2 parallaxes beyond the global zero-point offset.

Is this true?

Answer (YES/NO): NO